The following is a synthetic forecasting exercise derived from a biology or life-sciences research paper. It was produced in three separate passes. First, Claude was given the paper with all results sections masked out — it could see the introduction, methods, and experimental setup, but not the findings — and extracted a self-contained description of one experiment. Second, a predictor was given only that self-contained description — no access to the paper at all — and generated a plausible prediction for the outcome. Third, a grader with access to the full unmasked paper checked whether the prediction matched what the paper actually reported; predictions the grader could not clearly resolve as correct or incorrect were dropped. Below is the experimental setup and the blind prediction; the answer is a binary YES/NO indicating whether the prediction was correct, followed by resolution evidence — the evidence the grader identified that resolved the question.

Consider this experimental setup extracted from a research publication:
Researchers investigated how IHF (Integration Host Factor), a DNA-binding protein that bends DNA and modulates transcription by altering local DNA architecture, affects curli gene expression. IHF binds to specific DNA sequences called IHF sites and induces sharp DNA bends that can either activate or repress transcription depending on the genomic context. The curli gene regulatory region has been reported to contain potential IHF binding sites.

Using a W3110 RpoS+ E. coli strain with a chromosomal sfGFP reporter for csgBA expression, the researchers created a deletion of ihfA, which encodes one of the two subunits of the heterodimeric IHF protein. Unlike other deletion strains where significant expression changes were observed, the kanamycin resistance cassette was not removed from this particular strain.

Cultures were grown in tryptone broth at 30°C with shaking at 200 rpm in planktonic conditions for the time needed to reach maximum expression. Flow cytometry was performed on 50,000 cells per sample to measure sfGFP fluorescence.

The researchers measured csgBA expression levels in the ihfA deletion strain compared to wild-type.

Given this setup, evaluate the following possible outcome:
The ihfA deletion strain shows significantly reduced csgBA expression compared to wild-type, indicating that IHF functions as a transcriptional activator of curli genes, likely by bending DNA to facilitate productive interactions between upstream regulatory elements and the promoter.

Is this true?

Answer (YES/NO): NO